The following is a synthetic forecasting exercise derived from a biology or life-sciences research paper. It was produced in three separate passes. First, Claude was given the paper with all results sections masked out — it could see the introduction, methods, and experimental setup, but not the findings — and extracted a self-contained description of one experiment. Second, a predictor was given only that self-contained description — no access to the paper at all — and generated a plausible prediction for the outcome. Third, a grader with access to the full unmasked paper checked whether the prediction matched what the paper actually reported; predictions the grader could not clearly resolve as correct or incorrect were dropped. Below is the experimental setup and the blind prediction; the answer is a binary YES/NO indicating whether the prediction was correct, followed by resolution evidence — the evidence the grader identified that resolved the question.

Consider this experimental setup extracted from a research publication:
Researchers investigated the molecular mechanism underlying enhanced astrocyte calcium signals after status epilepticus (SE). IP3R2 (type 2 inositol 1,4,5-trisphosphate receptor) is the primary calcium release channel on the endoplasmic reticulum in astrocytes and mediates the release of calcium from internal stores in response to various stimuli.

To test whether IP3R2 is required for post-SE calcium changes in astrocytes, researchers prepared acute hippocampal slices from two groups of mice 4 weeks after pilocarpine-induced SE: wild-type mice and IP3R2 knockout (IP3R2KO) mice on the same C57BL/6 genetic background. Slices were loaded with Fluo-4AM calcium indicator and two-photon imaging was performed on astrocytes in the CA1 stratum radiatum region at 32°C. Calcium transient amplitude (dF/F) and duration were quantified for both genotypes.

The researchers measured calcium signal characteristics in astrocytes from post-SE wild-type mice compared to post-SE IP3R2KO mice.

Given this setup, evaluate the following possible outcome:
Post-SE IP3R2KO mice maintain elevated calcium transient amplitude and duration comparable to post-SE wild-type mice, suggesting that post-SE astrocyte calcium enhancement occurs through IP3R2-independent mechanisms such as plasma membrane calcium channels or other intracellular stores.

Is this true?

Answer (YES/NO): NO